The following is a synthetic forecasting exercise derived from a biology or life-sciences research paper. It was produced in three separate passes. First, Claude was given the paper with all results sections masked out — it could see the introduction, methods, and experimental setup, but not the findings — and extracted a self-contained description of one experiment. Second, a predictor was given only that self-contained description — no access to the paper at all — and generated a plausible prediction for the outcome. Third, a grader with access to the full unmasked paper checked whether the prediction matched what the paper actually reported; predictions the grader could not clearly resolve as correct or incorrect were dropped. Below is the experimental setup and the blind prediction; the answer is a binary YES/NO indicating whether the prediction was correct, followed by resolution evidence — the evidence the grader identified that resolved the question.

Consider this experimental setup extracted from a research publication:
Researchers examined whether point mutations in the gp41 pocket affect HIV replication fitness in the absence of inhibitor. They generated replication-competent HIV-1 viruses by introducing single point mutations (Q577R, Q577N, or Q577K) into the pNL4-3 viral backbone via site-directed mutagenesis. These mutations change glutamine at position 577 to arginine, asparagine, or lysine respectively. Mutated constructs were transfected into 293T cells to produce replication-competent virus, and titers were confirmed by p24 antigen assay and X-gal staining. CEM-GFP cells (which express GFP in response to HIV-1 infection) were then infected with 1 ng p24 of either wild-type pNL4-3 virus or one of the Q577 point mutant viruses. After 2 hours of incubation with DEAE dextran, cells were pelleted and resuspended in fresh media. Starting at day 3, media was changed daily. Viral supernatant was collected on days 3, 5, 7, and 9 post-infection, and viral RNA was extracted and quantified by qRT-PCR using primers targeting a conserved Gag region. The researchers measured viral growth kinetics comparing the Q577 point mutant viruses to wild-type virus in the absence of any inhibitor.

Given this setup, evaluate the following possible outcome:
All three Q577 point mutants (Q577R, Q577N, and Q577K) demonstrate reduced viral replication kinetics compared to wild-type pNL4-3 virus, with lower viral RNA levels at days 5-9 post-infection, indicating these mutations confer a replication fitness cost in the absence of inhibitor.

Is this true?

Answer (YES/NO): YES